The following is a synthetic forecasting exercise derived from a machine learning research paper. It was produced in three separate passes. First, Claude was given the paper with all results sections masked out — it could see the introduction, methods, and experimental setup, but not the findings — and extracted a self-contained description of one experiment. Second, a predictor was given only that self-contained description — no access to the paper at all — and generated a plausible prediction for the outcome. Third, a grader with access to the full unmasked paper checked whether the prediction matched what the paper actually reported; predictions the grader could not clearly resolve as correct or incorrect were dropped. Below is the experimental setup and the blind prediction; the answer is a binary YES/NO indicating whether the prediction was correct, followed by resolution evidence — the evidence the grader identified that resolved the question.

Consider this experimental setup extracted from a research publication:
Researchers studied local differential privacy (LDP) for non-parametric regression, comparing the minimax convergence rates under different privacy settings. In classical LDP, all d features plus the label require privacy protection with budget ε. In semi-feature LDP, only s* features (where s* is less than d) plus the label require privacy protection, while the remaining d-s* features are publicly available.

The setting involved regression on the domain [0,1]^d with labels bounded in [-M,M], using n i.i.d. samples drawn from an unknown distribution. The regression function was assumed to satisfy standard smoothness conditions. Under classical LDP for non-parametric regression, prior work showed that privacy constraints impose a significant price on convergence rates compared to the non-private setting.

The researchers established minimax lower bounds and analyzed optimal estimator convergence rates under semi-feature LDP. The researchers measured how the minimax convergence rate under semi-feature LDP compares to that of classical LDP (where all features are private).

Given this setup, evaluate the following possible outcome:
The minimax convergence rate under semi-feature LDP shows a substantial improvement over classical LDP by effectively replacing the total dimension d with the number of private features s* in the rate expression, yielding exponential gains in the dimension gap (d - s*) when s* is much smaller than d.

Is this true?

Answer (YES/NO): NO